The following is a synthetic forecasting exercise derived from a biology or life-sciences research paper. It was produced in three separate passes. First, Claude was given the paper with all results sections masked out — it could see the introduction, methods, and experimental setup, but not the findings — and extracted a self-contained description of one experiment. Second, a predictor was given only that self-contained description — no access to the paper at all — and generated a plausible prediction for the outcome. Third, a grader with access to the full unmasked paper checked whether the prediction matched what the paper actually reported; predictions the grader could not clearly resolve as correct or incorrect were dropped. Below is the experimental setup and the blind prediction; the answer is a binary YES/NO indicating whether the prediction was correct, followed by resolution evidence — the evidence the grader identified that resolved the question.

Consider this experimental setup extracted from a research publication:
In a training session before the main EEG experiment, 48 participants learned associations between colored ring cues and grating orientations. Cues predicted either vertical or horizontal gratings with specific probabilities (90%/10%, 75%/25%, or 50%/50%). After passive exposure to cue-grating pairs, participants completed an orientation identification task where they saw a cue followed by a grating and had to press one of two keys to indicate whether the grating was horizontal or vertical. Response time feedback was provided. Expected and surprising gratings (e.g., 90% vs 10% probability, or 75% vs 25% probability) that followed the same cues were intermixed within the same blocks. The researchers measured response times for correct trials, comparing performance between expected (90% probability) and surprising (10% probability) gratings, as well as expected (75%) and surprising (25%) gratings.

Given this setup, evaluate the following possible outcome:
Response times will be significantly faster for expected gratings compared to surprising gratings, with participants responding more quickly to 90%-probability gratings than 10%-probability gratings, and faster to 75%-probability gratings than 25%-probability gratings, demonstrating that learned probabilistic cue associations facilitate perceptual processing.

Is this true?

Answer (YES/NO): YES